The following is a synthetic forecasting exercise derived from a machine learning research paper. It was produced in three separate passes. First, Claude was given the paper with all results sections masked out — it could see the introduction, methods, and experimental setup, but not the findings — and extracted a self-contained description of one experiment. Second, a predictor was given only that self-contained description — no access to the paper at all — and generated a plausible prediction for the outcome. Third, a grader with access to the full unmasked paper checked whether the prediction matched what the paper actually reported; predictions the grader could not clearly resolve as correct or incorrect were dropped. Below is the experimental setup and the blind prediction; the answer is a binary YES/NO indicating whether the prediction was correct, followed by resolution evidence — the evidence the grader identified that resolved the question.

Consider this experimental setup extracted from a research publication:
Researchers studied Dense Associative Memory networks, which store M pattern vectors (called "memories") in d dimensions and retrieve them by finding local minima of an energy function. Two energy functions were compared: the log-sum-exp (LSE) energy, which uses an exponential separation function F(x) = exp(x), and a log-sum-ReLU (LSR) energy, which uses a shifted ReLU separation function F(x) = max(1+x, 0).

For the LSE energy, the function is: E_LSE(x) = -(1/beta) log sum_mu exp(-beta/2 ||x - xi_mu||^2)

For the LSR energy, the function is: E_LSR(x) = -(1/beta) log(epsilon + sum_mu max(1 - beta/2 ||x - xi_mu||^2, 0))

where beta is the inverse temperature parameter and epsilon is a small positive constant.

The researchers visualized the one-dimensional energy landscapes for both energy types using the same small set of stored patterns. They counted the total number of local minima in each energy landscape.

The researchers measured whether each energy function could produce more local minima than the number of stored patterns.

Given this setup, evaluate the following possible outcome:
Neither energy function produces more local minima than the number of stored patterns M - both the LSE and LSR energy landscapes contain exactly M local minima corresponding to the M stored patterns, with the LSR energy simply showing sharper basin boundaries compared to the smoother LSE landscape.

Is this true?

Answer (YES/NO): NO